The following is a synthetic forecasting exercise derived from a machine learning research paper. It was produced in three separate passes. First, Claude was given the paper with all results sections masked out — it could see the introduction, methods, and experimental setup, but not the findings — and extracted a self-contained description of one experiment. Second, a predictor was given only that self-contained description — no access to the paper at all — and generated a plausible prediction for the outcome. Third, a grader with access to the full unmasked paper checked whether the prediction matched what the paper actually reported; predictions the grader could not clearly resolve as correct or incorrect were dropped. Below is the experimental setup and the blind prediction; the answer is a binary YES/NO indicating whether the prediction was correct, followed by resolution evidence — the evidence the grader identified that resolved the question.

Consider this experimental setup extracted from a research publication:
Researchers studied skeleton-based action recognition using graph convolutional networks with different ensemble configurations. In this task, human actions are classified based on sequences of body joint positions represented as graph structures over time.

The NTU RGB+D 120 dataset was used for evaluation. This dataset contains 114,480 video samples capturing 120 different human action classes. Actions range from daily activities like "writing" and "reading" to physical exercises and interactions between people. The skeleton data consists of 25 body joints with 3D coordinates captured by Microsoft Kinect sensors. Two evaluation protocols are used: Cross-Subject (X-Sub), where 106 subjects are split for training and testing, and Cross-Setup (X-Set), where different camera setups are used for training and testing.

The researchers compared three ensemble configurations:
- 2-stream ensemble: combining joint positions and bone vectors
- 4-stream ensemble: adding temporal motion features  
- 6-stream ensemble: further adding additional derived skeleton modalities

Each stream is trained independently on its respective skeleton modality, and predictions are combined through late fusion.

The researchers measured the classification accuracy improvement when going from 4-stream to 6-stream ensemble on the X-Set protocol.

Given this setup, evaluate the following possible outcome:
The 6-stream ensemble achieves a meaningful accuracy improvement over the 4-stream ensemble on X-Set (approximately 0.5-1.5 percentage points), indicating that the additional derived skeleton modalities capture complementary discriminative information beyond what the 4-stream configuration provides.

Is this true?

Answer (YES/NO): NO